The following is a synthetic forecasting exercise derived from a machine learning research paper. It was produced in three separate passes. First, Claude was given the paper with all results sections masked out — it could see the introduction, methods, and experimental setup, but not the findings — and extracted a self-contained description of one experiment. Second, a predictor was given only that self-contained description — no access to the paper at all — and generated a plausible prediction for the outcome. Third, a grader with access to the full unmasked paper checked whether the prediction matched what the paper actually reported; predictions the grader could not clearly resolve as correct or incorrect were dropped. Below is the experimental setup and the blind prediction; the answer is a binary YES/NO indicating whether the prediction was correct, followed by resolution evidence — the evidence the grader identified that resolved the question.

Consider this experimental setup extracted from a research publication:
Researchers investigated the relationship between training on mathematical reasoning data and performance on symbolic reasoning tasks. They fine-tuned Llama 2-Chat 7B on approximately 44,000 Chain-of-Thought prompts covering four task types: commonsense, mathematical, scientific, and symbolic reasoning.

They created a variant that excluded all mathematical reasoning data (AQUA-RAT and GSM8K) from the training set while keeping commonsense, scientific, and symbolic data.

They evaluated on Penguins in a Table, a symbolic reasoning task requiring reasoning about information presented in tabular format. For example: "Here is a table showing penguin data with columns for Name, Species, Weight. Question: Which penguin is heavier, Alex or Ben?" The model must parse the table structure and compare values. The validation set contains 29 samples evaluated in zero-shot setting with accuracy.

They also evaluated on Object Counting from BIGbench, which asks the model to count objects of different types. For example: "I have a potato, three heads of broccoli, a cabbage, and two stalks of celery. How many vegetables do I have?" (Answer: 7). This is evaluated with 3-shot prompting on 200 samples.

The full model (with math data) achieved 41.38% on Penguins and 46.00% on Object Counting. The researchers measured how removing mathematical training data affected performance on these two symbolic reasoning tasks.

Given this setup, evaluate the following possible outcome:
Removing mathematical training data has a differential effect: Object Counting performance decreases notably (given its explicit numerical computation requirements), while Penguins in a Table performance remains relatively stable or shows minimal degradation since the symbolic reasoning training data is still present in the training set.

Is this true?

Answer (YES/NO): NO